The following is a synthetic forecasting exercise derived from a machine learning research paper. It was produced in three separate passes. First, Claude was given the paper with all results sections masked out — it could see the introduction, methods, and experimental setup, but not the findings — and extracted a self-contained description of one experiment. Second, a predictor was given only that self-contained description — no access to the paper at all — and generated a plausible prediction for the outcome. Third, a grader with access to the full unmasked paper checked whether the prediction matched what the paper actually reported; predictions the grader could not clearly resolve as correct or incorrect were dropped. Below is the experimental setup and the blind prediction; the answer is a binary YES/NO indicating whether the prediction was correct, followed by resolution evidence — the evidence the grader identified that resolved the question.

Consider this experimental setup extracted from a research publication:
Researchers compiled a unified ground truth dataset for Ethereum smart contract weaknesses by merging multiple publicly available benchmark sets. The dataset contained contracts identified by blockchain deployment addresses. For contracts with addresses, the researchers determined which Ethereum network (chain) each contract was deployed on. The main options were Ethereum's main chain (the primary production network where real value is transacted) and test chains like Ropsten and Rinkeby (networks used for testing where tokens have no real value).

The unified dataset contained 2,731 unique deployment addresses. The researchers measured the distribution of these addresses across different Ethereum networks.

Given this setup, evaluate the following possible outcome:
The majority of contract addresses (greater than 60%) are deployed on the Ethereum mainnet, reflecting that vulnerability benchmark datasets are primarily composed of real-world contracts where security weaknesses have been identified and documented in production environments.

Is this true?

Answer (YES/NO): YES